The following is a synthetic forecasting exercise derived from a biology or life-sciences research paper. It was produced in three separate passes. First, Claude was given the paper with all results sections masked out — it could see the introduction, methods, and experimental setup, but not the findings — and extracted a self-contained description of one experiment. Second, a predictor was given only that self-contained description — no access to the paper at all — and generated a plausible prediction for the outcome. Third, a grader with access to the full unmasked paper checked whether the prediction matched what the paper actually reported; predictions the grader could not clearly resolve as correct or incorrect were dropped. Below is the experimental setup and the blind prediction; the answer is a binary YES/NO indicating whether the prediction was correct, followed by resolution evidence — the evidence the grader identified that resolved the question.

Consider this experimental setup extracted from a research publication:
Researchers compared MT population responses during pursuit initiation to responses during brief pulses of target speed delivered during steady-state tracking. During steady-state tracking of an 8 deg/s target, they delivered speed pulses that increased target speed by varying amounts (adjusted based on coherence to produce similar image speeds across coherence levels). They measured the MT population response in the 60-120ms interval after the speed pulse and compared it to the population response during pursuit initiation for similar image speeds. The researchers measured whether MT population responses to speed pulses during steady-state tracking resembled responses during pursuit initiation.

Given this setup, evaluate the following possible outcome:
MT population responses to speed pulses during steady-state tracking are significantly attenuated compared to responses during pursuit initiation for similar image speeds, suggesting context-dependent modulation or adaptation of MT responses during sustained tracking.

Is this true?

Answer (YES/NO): NO